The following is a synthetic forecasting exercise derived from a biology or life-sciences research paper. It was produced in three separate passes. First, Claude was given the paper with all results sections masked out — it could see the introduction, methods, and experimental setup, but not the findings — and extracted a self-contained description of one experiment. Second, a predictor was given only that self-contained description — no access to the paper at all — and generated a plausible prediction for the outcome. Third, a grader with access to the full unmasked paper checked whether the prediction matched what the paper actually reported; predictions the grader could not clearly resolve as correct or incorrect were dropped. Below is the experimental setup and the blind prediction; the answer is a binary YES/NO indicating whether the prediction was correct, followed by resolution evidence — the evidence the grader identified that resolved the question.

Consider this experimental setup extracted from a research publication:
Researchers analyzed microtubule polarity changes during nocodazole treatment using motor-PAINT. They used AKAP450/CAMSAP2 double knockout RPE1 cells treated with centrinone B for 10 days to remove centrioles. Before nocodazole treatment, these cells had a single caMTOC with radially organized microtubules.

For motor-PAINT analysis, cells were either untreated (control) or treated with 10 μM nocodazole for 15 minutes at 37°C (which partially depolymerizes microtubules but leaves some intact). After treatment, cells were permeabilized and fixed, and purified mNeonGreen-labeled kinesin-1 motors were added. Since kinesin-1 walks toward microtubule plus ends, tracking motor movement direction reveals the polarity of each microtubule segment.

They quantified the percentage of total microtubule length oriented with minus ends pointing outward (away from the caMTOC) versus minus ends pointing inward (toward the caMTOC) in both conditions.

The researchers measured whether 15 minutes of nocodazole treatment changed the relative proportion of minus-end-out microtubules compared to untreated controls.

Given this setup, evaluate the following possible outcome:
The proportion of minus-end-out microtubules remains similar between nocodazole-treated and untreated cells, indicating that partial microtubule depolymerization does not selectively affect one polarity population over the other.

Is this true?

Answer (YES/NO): NO